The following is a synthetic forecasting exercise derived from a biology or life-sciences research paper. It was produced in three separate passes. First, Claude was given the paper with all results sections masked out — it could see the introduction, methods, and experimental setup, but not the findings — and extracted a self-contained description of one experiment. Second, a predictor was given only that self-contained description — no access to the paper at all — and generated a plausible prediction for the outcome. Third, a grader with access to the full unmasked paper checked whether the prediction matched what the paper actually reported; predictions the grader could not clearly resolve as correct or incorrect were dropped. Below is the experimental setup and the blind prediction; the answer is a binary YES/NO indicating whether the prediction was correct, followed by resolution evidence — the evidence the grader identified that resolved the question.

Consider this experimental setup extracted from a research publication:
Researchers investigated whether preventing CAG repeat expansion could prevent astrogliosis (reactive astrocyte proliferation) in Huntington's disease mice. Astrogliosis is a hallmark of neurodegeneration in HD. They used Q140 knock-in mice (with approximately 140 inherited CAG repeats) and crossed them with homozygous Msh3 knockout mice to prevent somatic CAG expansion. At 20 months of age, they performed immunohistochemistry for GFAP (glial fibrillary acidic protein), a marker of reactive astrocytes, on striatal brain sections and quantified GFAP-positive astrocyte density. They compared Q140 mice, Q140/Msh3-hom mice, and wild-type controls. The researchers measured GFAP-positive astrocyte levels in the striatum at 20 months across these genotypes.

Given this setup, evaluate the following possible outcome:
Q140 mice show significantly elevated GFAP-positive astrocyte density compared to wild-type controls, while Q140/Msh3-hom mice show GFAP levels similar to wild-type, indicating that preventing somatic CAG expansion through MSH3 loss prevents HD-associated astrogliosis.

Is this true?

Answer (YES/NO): YES